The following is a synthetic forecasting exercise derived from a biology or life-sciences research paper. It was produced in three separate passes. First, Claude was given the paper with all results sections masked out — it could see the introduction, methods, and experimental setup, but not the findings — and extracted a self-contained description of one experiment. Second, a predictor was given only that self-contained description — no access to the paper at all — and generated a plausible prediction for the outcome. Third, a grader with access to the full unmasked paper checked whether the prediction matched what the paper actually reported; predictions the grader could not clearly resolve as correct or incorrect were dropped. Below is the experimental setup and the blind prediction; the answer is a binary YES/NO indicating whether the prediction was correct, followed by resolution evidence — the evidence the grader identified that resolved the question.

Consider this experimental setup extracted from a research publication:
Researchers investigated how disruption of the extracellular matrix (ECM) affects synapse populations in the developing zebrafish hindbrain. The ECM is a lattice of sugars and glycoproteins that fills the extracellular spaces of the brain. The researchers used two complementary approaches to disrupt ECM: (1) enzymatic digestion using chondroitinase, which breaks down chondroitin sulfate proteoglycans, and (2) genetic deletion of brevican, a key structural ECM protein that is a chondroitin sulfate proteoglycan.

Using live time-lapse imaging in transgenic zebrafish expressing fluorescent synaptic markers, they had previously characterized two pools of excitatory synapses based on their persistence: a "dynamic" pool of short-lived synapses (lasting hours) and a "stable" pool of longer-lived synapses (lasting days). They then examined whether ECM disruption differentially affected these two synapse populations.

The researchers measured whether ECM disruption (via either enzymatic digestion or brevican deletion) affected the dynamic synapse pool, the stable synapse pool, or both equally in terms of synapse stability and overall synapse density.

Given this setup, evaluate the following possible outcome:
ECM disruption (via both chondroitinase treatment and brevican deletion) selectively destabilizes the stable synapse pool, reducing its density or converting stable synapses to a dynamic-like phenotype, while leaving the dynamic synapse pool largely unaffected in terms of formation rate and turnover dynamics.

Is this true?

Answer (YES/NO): NO